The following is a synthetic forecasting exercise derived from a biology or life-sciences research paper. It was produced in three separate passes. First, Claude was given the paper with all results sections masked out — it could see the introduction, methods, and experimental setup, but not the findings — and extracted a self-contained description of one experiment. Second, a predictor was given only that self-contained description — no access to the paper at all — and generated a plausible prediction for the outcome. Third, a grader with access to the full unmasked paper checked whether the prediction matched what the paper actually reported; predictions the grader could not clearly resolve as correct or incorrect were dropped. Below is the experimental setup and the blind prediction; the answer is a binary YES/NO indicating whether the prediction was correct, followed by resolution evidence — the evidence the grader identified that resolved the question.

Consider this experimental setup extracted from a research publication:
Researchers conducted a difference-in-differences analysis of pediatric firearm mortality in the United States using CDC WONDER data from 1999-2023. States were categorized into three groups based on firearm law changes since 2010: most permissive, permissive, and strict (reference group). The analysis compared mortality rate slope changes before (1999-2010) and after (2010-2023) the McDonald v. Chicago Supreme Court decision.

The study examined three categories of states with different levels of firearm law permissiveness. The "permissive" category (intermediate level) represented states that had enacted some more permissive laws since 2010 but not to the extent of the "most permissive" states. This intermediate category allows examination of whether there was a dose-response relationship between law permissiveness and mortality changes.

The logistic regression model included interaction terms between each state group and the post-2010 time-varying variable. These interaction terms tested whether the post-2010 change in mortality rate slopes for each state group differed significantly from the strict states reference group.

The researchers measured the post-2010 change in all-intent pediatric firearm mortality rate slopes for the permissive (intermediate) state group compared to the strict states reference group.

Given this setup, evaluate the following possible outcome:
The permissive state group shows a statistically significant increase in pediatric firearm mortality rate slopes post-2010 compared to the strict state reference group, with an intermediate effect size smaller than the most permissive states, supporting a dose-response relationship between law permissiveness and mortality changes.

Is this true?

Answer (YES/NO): YES